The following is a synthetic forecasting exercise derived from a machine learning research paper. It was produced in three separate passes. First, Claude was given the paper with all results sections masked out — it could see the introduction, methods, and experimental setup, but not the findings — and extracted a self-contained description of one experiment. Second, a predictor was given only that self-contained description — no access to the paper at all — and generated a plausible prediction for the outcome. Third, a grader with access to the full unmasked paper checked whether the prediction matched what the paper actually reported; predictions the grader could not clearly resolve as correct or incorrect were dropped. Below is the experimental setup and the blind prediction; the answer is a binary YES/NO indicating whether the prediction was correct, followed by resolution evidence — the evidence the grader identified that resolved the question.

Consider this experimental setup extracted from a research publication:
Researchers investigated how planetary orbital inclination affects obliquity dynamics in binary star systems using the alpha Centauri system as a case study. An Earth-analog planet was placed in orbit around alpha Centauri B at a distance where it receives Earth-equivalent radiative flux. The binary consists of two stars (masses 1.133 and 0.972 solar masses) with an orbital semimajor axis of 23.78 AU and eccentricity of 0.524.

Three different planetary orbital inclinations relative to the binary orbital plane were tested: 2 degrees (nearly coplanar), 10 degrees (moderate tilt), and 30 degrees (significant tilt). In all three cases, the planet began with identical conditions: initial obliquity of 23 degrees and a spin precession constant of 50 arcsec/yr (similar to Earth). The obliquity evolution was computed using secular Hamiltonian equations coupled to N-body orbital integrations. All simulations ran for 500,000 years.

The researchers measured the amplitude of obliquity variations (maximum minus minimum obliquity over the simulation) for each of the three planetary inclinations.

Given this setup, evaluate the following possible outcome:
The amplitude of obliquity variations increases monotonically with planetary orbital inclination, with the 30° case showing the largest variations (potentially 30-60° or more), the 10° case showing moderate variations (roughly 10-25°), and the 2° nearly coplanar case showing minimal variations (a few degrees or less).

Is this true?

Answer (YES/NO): YES